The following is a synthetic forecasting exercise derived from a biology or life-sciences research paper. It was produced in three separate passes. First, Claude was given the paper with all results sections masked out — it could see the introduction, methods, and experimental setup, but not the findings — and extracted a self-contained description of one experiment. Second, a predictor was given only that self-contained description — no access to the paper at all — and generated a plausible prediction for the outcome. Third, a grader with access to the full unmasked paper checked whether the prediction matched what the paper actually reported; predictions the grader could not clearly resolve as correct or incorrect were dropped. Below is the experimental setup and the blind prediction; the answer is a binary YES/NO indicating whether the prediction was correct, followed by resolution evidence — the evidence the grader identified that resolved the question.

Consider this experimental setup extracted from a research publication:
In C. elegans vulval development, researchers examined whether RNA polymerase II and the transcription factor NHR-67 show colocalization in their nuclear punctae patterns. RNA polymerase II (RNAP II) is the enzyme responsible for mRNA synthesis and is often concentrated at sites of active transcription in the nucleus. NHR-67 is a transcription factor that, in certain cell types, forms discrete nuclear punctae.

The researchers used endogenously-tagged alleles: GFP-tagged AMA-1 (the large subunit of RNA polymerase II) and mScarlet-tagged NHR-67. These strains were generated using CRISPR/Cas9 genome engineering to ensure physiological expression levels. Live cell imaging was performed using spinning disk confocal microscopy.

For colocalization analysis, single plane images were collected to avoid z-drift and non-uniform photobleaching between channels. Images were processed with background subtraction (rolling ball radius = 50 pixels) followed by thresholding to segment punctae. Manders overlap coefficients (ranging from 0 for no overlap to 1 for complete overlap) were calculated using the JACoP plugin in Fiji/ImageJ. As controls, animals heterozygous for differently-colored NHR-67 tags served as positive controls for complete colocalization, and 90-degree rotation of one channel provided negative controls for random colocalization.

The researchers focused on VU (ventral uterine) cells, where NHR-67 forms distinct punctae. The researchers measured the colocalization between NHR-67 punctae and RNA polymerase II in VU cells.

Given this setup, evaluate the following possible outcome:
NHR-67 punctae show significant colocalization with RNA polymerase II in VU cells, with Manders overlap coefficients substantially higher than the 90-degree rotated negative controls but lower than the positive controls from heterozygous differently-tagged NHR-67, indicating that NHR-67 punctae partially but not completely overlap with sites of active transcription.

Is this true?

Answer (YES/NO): NO